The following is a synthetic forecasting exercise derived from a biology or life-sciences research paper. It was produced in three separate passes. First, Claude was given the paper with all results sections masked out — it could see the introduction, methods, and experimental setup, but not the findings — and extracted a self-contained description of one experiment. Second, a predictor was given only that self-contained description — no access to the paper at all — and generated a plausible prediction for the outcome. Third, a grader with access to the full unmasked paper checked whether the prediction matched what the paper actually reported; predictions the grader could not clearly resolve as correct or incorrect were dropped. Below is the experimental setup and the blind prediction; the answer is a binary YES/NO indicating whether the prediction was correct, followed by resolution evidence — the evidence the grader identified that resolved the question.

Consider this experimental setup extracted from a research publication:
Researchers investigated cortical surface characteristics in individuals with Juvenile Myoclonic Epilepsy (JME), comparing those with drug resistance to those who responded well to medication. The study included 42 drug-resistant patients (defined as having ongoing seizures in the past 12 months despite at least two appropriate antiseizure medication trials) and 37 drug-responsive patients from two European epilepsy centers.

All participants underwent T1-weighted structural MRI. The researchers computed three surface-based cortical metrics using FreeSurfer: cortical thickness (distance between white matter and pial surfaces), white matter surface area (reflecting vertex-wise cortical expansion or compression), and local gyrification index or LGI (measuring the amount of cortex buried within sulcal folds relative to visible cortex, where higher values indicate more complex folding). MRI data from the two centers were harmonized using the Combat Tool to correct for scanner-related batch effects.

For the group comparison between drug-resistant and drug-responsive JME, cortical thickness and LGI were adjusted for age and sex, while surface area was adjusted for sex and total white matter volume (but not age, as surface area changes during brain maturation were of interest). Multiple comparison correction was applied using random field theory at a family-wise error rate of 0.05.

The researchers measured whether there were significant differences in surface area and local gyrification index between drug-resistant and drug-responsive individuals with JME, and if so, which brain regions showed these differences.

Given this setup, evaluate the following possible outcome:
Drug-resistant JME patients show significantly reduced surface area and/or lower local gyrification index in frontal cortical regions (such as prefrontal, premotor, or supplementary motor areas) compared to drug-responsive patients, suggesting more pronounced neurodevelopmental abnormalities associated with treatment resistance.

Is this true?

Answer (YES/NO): NO